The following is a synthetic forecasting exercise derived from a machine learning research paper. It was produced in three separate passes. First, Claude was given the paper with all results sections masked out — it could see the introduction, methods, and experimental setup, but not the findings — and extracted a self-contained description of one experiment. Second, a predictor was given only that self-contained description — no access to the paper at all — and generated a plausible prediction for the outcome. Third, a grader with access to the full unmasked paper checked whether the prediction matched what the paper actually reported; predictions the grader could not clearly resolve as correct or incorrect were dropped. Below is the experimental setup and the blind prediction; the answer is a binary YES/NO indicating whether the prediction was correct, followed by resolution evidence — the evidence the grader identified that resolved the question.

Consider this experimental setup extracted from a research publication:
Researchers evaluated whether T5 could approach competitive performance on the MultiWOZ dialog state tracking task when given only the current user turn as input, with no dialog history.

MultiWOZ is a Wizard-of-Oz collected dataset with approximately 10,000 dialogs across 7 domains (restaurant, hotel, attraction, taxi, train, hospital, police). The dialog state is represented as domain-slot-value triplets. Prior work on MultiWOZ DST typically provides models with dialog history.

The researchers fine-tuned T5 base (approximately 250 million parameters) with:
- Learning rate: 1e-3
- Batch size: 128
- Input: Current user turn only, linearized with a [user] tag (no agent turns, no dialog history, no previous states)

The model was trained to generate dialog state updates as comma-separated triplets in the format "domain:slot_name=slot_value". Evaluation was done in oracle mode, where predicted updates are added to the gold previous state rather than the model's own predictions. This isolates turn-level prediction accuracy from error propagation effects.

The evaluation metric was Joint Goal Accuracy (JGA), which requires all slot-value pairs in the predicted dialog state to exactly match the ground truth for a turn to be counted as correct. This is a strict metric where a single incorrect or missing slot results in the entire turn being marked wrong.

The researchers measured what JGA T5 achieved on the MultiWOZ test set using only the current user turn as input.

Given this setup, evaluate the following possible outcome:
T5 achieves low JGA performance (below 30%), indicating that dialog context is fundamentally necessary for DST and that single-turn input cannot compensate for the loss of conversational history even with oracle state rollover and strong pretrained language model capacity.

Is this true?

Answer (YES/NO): NO